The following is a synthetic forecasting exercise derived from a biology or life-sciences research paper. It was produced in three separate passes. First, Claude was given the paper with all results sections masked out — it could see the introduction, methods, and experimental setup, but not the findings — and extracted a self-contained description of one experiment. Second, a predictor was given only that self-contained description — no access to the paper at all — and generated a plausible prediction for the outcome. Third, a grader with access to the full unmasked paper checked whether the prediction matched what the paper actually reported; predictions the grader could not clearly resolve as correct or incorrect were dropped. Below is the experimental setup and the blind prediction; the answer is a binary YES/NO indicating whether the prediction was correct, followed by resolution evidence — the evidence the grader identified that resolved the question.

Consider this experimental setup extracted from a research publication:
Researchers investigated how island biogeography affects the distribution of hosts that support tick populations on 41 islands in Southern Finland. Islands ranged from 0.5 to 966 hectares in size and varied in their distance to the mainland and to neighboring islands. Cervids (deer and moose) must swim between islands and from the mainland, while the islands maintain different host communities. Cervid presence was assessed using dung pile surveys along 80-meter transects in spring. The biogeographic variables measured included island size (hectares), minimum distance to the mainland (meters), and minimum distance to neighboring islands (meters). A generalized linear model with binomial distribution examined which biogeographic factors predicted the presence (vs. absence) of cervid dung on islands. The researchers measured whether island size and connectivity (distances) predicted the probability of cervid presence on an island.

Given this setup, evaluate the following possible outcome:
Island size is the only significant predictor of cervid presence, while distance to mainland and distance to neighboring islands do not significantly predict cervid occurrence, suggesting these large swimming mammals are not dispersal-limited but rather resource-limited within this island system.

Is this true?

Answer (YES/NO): NO